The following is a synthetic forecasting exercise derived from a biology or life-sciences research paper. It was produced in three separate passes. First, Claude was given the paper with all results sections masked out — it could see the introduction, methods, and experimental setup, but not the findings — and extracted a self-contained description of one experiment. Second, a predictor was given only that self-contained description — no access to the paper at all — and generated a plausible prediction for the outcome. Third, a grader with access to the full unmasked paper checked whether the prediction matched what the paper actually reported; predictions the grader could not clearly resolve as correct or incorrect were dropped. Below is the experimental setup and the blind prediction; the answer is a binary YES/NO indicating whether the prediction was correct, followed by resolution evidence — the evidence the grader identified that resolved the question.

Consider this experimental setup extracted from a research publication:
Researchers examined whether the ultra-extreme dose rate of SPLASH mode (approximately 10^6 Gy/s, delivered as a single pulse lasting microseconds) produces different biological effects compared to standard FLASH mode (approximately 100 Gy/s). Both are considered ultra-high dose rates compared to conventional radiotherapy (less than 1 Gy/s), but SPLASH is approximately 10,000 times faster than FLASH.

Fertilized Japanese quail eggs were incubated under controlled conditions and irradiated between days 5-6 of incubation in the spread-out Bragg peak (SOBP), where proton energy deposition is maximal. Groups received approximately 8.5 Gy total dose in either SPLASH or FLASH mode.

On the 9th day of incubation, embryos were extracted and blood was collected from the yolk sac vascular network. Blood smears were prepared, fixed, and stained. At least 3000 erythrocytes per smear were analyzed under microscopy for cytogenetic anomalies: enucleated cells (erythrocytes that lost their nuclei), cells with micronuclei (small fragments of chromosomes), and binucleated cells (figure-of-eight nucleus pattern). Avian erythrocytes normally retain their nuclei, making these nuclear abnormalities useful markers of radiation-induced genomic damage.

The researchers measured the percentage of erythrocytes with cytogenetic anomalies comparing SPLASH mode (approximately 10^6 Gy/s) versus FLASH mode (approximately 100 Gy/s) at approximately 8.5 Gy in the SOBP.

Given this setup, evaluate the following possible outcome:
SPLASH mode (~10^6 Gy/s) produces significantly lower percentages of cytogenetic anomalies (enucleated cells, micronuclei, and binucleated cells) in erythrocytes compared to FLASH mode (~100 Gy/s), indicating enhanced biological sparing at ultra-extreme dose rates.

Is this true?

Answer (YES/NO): NO